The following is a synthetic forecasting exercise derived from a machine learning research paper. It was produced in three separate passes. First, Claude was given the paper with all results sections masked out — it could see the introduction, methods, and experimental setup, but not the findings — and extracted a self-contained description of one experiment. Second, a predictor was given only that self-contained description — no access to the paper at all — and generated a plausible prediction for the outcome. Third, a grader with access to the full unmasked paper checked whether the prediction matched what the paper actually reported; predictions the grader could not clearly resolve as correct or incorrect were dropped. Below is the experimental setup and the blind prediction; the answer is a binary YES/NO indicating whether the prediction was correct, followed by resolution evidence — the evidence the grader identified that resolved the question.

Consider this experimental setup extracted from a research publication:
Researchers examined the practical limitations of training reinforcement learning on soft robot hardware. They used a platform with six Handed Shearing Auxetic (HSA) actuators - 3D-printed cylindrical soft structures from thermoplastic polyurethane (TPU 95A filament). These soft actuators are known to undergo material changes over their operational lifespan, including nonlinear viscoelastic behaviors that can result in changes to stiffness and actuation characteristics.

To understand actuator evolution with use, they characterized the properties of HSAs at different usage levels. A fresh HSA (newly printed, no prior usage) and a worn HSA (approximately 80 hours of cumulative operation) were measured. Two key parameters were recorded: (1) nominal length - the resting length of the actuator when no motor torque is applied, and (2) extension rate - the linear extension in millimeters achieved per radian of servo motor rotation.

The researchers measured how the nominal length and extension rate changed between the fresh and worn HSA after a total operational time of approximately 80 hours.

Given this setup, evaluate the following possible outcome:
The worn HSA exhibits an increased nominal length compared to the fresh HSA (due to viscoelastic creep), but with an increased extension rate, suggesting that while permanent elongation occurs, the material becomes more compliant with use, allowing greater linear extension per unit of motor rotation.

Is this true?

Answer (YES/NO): NO